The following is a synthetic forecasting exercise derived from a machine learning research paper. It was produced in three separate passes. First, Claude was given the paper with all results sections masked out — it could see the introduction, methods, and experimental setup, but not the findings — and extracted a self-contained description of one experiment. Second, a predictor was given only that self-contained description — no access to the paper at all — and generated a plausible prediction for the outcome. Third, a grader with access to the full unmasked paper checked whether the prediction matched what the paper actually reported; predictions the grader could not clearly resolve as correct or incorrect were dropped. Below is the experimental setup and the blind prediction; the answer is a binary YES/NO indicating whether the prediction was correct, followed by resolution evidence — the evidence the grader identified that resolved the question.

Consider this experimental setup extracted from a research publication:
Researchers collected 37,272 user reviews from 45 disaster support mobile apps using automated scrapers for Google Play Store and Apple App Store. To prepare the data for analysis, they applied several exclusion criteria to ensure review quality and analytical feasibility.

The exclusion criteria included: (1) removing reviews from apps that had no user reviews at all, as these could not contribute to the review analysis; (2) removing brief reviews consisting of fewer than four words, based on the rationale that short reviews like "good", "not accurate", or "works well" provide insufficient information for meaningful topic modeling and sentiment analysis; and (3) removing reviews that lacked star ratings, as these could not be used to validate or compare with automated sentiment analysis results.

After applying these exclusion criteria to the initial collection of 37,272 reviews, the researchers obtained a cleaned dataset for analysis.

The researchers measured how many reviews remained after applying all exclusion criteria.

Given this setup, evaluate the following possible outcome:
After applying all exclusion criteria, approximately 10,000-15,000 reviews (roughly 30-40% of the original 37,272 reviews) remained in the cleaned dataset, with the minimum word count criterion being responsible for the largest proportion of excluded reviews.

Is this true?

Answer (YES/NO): NO